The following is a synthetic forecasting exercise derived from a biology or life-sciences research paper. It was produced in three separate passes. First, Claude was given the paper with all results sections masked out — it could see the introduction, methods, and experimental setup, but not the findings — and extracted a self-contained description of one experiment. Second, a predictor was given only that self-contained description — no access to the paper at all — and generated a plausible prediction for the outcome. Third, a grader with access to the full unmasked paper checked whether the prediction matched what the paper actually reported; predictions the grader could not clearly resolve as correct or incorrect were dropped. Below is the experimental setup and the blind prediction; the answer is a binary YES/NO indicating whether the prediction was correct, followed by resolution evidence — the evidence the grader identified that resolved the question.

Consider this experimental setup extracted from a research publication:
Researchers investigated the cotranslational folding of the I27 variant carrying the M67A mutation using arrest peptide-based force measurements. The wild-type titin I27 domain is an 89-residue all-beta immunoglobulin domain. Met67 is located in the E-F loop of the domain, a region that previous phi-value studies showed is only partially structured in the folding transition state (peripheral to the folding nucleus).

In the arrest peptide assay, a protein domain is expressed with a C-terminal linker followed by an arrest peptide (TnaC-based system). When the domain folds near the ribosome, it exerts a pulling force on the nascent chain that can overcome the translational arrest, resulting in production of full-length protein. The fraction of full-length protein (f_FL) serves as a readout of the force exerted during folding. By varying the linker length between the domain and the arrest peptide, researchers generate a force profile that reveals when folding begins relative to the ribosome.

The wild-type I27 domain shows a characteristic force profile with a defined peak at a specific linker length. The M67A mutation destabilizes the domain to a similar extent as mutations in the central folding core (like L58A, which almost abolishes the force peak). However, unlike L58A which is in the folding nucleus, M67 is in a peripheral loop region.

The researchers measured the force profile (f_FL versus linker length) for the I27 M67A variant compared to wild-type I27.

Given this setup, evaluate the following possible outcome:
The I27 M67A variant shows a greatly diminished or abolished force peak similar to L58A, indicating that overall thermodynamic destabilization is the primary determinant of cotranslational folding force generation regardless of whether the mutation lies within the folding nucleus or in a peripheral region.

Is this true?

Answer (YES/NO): NO